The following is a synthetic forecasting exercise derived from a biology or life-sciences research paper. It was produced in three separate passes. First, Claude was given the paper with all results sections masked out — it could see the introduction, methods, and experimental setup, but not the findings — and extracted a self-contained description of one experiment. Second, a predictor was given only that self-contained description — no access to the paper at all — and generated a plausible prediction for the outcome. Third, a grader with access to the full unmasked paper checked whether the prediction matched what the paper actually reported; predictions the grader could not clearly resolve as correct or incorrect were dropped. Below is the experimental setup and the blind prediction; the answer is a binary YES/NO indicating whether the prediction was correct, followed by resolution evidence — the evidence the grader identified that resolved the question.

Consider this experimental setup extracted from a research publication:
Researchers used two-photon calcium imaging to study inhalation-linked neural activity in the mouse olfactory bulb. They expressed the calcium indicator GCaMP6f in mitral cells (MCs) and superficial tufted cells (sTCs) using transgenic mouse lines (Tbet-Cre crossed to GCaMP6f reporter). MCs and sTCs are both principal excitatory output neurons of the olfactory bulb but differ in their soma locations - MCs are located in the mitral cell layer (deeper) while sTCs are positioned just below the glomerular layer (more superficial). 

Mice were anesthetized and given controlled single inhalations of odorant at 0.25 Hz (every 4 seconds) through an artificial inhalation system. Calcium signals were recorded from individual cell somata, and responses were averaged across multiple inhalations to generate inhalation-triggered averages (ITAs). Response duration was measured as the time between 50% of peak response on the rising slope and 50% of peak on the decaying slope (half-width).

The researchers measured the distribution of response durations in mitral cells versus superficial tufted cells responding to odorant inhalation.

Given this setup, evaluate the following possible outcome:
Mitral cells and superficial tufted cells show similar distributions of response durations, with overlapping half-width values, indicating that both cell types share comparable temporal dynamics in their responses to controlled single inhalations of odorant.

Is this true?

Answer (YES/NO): NO